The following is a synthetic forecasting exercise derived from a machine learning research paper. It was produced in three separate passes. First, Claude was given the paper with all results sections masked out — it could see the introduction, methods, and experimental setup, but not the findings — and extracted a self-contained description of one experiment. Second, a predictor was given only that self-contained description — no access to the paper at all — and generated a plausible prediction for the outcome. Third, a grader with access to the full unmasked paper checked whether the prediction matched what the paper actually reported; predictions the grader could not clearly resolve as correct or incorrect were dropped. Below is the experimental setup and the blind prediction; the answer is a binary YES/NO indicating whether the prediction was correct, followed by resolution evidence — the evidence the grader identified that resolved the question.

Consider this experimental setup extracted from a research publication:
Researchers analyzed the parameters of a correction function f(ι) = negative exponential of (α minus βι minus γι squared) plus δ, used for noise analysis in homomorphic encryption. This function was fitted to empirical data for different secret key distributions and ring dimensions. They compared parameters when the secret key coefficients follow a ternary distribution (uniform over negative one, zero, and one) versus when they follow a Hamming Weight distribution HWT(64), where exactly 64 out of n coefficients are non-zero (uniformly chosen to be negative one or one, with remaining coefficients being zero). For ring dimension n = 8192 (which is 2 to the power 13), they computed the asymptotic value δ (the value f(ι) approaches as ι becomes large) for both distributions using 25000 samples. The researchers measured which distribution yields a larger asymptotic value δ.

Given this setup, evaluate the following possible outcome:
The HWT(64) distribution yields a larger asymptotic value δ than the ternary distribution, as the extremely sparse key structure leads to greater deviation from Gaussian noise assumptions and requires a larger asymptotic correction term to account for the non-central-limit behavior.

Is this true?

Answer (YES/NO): NO